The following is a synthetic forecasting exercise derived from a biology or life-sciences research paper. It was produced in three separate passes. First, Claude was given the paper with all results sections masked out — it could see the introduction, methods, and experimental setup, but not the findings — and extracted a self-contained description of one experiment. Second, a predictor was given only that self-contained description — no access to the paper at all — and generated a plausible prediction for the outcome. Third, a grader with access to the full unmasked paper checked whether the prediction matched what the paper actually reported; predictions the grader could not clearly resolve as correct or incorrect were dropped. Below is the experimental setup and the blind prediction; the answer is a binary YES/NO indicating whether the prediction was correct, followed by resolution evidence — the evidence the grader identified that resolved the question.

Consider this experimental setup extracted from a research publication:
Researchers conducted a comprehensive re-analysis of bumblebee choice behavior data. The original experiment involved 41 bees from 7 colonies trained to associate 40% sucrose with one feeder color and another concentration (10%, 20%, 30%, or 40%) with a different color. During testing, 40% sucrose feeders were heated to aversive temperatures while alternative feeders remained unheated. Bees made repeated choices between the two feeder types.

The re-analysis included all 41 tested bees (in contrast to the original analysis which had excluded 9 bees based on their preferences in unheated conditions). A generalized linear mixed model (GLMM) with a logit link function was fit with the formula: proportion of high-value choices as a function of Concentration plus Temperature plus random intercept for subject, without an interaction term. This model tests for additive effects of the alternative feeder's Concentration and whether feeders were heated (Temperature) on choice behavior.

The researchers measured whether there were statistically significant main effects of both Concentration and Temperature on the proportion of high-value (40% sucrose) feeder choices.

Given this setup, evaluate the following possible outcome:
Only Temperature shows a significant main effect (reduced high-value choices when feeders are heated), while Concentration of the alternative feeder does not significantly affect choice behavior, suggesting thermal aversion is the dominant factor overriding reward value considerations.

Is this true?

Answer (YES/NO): NO